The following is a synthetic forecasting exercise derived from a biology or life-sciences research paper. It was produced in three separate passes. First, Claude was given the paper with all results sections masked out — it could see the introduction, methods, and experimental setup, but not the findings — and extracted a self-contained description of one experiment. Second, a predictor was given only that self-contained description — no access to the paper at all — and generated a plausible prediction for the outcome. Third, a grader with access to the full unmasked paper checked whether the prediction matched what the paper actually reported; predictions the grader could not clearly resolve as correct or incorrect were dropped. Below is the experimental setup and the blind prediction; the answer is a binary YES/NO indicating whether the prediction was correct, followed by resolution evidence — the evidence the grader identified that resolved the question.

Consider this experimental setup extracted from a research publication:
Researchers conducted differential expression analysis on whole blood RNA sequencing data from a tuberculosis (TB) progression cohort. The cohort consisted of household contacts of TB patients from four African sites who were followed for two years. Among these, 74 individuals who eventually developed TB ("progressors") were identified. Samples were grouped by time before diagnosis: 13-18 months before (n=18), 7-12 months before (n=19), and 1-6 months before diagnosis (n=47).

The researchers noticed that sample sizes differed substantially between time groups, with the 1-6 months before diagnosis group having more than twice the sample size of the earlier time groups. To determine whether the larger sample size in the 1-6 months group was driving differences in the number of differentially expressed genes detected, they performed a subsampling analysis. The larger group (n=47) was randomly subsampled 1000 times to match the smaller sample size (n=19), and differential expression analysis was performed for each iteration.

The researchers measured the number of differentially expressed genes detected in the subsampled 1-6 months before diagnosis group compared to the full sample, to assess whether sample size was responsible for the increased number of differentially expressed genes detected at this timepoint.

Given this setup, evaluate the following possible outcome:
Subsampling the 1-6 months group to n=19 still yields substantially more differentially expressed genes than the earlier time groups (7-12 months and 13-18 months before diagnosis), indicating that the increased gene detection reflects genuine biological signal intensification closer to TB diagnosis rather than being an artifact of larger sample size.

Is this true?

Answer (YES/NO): YES